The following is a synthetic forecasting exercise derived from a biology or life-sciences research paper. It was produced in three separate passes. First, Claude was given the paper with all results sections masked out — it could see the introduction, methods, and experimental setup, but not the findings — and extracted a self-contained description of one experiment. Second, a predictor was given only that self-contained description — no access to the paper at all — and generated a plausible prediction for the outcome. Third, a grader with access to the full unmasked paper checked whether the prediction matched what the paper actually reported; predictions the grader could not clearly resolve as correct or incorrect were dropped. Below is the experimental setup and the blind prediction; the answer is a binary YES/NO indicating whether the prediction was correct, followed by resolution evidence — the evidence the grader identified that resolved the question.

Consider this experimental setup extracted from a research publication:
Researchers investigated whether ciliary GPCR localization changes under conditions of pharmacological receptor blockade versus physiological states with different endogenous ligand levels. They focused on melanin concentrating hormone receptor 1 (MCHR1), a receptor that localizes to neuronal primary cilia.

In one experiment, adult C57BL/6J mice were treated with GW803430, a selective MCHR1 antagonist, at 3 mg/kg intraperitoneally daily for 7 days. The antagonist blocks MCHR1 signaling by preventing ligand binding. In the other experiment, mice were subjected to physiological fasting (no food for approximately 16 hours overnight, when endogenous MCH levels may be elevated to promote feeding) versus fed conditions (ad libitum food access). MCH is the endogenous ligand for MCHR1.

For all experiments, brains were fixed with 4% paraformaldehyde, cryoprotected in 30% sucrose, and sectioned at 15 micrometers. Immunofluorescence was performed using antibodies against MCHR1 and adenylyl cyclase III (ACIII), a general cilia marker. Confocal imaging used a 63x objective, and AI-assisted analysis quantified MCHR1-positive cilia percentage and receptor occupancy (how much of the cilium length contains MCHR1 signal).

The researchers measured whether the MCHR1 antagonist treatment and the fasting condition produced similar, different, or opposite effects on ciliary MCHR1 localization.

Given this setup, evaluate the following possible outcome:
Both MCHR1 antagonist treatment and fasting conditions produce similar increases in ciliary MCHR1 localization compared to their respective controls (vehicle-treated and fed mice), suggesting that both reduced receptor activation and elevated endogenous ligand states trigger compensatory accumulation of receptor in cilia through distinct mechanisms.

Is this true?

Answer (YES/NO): NO